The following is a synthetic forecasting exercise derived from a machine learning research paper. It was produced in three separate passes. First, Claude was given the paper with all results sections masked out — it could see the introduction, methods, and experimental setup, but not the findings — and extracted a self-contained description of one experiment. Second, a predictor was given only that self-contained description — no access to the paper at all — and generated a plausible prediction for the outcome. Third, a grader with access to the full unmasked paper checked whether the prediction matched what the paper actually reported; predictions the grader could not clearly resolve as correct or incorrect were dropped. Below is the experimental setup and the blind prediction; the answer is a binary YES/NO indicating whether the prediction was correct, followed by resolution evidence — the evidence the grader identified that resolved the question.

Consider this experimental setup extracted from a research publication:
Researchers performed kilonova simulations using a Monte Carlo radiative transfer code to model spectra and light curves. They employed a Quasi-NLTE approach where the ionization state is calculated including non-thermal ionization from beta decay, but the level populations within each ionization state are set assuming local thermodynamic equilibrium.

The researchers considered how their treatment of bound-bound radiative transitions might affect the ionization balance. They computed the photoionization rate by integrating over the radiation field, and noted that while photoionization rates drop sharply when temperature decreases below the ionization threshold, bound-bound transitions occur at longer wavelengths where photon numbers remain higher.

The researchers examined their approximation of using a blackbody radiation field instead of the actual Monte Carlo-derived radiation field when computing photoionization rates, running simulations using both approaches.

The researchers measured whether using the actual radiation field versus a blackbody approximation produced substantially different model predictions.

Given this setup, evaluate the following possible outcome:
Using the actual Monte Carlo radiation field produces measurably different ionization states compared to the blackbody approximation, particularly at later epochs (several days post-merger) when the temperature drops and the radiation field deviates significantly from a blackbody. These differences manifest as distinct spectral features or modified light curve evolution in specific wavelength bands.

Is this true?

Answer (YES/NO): NO